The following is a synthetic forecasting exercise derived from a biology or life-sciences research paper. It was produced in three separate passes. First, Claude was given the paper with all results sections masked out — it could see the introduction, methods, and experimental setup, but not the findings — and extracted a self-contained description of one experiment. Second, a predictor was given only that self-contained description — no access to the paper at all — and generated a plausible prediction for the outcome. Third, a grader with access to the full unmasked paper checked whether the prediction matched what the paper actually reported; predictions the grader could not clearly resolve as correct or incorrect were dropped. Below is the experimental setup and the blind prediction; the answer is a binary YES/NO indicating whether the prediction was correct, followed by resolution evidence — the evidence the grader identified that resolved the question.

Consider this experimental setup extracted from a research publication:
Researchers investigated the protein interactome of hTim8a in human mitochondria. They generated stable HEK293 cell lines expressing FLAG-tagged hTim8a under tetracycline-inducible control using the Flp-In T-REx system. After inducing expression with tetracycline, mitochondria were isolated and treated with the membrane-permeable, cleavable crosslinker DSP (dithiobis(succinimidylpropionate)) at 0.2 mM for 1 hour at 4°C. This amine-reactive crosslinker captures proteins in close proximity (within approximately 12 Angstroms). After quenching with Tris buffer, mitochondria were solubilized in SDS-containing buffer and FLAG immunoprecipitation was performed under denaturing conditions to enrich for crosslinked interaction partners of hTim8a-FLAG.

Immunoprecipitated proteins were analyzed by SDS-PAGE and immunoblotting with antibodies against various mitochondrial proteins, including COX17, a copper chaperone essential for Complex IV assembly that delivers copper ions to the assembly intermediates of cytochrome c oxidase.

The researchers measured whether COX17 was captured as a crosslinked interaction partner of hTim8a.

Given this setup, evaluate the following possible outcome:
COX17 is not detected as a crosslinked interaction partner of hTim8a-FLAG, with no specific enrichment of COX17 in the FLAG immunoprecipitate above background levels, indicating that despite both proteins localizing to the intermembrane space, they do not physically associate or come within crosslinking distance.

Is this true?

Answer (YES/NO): NO